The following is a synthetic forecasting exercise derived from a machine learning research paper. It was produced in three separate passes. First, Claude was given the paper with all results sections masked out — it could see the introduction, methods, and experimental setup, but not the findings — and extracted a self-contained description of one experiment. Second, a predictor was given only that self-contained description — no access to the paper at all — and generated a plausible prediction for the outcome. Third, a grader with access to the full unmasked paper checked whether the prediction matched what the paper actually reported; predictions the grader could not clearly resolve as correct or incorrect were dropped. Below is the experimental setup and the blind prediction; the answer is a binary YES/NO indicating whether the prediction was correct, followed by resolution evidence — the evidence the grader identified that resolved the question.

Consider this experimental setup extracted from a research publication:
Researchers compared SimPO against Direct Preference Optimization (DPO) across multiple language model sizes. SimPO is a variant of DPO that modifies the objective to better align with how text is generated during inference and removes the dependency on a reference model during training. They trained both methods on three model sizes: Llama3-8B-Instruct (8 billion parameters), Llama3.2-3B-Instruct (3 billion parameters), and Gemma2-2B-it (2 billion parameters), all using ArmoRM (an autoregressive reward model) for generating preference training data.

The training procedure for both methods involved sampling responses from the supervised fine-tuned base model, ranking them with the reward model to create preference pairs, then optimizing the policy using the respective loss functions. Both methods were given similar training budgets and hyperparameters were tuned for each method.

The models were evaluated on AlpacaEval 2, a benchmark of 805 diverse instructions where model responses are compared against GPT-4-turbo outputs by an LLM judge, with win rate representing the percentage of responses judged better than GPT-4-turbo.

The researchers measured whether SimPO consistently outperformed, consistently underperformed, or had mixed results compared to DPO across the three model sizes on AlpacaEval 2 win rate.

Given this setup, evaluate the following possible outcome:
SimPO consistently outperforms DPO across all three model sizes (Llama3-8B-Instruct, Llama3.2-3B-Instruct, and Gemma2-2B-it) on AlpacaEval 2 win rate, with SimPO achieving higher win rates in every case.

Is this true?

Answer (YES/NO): NO